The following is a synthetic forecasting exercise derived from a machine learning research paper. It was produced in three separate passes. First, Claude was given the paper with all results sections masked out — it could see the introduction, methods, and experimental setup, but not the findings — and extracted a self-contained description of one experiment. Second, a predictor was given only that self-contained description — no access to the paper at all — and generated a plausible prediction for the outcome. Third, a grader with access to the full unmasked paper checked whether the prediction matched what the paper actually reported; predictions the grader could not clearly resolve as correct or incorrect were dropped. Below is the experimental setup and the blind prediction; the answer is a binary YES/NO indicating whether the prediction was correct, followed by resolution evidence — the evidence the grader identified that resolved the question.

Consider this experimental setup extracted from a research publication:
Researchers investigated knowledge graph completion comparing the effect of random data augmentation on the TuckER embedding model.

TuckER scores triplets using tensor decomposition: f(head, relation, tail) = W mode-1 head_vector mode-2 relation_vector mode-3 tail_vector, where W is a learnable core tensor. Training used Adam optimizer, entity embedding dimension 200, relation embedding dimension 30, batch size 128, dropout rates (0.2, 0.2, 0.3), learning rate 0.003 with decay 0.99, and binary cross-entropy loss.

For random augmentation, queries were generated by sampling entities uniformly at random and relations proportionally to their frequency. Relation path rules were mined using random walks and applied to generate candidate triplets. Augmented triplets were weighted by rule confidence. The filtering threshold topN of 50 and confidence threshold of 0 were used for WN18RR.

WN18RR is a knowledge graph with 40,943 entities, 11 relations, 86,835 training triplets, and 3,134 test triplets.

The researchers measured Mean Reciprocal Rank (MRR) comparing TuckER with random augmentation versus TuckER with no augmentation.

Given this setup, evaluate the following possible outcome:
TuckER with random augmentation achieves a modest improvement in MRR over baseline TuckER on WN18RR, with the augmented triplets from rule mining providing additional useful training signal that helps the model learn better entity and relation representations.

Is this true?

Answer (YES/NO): NO